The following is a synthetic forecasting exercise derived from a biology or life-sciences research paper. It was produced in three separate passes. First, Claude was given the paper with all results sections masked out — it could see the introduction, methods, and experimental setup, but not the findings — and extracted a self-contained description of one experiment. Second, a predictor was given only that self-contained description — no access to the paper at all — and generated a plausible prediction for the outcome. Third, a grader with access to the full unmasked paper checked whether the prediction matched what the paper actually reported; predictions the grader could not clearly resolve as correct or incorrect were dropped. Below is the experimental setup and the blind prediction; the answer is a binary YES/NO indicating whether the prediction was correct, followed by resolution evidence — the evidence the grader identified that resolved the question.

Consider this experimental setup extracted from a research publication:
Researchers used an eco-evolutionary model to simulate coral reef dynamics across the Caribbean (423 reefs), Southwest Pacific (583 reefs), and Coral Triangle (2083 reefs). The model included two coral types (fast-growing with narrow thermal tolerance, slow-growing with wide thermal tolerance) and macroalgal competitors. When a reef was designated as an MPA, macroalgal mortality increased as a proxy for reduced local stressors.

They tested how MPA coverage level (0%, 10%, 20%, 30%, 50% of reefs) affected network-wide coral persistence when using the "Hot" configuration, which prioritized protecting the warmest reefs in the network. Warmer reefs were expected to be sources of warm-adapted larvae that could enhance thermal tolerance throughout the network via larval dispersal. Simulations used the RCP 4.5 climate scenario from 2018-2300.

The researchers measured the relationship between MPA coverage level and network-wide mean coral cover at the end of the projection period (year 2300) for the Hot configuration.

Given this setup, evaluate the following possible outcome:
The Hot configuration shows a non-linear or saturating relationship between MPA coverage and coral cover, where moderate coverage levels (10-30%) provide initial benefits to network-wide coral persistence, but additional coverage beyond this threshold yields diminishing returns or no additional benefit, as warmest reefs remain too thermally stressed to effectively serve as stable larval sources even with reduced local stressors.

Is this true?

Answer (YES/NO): NO